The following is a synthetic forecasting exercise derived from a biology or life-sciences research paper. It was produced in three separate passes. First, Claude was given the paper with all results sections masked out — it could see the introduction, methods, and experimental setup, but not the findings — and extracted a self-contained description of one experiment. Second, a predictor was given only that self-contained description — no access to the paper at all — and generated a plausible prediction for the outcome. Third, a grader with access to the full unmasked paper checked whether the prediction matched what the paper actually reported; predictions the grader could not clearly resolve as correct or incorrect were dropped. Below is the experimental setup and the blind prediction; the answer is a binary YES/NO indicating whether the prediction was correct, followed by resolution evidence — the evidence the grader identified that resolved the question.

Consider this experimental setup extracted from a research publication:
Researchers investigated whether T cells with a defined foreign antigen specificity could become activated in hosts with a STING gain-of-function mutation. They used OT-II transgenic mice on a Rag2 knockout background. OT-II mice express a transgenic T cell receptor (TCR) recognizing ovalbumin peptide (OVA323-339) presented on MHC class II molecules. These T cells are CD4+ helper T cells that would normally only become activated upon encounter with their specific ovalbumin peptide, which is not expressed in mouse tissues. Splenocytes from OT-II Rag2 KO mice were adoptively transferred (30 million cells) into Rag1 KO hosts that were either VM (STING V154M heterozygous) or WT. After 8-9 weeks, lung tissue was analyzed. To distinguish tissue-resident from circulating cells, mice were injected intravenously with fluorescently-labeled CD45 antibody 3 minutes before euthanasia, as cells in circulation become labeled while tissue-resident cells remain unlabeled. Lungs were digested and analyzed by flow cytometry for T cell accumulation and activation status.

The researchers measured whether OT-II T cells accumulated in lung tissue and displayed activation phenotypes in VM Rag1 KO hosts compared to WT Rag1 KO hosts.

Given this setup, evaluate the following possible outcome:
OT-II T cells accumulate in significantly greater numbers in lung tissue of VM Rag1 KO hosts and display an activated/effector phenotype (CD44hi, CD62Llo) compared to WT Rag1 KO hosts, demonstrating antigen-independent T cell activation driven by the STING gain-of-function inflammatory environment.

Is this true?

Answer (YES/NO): NO